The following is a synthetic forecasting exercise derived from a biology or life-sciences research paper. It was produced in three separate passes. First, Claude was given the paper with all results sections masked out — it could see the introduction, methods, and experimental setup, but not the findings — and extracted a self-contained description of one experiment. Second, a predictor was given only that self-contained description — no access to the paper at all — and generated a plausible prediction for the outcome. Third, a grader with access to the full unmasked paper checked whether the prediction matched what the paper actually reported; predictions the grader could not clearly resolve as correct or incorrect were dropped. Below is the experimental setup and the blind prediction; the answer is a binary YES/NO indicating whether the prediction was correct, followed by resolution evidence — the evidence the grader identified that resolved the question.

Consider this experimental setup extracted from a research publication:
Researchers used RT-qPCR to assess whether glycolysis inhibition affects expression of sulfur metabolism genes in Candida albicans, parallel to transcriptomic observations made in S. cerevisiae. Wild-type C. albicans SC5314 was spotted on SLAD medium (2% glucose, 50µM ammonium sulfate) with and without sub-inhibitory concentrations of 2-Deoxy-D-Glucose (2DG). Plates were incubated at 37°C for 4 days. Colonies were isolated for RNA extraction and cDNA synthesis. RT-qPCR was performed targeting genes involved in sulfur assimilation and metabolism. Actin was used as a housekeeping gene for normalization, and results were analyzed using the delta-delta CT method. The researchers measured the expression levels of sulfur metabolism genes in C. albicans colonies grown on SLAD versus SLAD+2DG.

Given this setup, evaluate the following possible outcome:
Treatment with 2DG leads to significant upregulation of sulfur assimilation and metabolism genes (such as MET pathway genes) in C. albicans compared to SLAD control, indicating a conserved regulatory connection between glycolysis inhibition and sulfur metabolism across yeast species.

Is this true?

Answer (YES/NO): NO